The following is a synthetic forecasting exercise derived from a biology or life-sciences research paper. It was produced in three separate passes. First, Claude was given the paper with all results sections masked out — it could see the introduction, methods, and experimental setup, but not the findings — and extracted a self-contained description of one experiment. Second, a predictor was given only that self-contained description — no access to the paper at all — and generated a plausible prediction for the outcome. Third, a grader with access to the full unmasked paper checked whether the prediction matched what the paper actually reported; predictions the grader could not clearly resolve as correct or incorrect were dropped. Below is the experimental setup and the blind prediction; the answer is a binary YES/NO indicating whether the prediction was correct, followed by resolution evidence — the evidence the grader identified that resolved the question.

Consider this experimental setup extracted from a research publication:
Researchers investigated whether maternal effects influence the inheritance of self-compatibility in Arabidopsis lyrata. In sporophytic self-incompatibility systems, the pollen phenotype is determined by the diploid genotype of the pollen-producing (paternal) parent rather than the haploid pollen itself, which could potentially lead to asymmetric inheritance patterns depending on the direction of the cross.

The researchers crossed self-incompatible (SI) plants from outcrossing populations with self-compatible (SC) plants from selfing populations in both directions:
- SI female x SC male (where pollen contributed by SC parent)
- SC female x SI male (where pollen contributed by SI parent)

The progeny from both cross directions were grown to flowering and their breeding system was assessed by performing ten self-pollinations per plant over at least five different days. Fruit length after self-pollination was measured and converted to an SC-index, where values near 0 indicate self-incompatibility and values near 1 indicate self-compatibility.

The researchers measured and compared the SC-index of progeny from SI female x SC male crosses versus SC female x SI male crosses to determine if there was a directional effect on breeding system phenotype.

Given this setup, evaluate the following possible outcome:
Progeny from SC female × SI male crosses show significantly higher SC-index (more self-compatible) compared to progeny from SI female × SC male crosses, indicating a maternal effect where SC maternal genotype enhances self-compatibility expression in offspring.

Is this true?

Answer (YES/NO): NO